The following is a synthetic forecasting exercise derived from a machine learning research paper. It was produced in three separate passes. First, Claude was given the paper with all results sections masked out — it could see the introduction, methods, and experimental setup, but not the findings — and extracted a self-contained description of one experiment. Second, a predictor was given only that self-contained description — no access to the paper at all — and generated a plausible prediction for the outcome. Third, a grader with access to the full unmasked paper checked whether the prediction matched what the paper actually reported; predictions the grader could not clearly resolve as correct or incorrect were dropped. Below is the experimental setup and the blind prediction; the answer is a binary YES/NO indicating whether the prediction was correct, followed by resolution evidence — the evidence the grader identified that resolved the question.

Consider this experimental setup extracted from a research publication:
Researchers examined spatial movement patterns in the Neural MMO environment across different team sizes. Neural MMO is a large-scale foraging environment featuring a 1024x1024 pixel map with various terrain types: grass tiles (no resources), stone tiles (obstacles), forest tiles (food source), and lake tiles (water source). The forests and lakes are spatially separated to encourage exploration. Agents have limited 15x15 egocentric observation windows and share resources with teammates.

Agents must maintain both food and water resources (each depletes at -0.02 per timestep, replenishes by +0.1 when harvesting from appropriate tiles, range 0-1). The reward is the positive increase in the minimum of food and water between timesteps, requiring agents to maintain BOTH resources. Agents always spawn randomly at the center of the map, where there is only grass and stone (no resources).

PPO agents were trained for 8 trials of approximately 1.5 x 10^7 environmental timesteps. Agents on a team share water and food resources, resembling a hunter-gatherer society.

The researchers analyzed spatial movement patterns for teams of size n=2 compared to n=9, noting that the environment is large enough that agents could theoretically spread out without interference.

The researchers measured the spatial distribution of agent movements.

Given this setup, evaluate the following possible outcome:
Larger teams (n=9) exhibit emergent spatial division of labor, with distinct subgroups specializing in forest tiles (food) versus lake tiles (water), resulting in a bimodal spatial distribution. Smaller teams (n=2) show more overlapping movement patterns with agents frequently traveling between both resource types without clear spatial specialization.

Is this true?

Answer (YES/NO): NO